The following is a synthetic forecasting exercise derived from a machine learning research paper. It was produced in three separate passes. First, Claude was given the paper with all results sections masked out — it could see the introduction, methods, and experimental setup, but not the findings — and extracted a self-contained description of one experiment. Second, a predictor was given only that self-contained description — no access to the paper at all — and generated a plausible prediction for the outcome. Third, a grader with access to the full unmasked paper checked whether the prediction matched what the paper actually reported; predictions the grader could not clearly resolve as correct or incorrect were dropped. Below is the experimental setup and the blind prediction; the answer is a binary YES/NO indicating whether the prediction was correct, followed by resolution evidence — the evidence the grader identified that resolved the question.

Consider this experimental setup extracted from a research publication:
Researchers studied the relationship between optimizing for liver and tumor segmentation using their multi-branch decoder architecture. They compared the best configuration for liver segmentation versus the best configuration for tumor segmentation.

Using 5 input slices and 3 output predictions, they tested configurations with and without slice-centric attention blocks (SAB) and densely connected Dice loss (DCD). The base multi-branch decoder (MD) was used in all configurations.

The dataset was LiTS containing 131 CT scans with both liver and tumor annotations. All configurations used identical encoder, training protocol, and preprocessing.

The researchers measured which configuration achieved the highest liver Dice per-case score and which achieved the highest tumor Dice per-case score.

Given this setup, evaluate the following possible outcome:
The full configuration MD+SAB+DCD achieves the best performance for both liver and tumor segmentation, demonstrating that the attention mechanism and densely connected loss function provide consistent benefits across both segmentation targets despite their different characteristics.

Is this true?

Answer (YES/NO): NO